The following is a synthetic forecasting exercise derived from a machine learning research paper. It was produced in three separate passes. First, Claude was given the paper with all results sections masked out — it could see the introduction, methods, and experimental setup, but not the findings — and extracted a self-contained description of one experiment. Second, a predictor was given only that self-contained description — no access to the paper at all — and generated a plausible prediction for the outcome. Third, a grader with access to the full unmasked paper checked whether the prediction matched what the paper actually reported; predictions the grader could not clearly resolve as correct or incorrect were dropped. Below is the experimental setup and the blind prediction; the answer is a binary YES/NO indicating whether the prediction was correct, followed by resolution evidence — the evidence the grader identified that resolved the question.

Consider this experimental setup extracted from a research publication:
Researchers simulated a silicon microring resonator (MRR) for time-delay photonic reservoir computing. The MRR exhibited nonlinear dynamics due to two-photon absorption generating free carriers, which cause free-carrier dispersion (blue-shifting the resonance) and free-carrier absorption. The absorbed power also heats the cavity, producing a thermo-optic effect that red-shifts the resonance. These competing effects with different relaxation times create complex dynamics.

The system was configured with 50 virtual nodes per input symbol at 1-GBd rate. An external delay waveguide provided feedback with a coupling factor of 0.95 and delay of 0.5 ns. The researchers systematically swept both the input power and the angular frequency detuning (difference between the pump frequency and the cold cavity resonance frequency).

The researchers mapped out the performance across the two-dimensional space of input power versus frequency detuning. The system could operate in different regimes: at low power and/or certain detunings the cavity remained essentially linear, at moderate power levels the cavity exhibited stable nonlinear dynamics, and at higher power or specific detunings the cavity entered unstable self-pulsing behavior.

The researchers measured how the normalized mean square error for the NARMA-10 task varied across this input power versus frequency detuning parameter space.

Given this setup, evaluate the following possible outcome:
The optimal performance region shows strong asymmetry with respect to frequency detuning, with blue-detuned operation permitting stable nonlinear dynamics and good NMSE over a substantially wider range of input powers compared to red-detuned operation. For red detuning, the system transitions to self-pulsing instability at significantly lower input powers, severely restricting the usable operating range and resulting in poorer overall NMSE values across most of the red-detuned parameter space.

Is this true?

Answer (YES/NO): NO